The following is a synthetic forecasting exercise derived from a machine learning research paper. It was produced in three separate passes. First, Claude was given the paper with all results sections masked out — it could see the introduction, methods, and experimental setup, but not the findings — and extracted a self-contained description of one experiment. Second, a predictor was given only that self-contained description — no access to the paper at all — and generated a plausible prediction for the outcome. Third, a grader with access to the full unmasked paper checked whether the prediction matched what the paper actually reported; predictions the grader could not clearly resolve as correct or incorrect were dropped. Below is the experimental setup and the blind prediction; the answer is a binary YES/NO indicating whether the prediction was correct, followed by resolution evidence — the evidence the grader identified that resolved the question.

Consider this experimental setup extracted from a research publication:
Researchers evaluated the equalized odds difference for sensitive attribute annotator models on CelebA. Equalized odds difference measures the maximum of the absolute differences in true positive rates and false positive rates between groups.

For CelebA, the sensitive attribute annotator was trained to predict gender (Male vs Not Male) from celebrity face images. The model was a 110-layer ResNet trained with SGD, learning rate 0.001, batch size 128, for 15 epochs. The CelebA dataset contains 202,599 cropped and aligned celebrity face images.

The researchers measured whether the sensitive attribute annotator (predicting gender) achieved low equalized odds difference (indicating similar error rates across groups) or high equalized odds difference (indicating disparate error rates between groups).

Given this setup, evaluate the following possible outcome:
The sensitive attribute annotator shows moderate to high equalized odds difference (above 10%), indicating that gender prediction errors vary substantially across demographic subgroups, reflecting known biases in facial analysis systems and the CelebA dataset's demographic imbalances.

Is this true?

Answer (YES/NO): NO